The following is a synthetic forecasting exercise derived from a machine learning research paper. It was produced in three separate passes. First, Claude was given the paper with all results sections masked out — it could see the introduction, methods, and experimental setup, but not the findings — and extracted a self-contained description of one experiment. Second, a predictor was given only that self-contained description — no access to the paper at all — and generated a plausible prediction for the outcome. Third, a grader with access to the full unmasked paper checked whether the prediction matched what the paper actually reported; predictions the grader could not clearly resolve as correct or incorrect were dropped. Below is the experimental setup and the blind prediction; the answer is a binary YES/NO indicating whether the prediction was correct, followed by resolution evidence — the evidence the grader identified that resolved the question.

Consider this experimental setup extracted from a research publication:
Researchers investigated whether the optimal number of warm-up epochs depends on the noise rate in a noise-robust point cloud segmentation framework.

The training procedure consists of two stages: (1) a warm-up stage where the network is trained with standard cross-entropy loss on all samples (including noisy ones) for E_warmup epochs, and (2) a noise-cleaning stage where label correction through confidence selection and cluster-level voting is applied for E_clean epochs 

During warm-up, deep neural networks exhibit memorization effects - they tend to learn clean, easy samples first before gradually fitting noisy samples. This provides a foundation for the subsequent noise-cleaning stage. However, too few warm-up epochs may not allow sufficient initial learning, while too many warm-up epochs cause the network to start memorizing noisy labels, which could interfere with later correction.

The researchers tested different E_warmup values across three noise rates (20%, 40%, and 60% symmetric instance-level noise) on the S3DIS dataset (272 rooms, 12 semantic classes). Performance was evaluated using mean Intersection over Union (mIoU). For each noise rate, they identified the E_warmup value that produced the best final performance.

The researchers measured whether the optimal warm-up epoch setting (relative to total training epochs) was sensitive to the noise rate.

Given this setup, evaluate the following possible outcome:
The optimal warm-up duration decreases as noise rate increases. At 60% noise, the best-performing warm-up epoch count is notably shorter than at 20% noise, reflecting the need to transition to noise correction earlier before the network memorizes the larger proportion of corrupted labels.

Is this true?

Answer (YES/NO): NO